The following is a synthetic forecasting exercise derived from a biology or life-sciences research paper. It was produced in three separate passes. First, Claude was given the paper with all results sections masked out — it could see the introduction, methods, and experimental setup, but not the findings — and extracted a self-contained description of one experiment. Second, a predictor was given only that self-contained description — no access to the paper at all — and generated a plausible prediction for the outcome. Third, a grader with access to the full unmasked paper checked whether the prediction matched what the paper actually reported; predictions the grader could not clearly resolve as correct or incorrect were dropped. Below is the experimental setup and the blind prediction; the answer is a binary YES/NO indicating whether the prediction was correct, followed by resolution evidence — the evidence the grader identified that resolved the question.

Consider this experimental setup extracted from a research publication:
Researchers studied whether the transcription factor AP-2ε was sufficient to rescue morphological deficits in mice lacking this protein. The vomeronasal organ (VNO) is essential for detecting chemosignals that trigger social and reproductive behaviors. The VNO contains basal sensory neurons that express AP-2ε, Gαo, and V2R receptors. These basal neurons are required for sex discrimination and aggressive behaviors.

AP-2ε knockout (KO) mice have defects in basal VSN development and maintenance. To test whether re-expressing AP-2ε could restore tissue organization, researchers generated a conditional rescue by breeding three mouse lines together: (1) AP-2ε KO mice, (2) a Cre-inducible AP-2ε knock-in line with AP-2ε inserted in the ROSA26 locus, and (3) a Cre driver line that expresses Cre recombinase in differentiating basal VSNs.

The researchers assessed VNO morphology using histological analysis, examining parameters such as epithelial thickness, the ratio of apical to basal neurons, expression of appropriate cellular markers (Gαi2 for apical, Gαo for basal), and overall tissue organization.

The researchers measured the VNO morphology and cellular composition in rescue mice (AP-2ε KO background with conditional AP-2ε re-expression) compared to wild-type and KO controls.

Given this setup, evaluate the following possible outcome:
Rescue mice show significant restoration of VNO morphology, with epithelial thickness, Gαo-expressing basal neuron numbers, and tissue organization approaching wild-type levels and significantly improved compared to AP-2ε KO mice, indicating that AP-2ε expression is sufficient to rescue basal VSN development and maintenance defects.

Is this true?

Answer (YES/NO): NO